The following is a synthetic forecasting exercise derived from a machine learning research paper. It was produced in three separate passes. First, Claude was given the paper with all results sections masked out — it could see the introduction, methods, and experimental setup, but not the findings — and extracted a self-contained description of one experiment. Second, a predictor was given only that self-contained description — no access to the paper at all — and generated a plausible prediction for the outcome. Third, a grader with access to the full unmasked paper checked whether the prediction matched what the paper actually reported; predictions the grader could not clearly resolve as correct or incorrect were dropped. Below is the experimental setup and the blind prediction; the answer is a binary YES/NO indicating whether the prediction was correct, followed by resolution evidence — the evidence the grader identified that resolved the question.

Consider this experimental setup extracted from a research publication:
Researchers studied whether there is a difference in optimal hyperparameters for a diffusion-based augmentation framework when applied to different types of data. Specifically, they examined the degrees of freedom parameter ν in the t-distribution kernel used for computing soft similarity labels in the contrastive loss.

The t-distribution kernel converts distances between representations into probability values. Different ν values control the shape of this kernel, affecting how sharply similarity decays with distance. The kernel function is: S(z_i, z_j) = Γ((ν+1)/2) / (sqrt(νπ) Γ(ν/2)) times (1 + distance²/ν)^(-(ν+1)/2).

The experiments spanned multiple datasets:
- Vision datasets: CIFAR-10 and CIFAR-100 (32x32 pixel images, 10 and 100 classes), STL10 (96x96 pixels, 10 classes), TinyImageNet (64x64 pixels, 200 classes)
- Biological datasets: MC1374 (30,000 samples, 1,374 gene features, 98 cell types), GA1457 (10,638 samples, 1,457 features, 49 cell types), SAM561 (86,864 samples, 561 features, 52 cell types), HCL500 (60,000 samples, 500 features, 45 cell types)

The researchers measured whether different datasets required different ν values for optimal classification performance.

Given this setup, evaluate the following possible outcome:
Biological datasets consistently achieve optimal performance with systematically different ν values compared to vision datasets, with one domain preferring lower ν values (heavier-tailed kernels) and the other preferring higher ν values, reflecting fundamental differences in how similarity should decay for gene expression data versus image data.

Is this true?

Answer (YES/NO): NO